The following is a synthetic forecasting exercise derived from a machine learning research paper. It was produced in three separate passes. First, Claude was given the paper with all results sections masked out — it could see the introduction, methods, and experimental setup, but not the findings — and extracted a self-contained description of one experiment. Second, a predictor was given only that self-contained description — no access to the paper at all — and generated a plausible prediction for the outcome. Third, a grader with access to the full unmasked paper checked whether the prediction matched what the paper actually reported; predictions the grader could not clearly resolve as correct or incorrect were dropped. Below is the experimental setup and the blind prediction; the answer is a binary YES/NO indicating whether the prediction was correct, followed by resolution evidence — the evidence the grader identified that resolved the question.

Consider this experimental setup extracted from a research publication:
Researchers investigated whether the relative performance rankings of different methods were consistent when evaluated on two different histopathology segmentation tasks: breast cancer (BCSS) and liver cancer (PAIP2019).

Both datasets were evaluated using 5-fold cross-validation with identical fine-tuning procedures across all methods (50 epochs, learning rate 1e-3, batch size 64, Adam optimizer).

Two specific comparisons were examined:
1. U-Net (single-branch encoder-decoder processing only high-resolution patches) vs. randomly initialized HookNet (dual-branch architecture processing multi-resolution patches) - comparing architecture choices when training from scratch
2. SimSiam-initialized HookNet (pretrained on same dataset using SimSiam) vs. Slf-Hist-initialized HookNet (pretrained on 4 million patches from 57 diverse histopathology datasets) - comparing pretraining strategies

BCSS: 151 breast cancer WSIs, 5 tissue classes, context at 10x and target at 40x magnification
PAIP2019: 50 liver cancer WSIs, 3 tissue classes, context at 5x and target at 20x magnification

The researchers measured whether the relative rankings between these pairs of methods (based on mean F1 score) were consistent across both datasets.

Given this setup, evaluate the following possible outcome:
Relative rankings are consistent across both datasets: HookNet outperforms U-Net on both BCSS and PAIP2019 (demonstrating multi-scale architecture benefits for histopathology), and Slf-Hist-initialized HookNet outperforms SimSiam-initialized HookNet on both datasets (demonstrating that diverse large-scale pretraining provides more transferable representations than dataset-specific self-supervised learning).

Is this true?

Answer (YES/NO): NO